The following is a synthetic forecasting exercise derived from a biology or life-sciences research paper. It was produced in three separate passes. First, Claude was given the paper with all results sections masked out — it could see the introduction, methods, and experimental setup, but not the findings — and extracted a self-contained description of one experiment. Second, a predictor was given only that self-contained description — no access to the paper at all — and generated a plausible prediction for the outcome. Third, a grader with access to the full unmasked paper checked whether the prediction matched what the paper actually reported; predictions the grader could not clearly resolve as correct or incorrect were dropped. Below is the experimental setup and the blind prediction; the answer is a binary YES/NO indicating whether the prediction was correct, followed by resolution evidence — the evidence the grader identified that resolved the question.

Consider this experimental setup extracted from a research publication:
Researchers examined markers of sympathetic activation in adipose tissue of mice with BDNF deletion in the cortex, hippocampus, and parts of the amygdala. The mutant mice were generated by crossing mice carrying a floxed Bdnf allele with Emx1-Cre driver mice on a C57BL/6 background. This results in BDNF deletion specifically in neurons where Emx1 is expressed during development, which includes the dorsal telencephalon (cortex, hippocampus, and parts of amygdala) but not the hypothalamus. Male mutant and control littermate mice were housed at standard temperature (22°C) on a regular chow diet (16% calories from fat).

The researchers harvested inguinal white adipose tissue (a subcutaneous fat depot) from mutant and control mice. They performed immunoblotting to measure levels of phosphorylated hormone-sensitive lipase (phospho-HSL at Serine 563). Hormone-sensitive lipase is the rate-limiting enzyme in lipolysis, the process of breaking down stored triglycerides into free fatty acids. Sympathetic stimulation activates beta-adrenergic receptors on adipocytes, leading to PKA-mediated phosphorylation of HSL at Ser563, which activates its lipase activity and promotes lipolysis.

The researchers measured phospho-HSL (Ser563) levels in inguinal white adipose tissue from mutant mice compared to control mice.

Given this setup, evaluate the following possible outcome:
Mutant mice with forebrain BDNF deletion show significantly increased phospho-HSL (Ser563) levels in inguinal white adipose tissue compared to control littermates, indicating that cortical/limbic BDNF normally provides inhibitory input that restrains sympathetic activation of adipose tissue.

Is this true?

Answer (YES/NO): YES